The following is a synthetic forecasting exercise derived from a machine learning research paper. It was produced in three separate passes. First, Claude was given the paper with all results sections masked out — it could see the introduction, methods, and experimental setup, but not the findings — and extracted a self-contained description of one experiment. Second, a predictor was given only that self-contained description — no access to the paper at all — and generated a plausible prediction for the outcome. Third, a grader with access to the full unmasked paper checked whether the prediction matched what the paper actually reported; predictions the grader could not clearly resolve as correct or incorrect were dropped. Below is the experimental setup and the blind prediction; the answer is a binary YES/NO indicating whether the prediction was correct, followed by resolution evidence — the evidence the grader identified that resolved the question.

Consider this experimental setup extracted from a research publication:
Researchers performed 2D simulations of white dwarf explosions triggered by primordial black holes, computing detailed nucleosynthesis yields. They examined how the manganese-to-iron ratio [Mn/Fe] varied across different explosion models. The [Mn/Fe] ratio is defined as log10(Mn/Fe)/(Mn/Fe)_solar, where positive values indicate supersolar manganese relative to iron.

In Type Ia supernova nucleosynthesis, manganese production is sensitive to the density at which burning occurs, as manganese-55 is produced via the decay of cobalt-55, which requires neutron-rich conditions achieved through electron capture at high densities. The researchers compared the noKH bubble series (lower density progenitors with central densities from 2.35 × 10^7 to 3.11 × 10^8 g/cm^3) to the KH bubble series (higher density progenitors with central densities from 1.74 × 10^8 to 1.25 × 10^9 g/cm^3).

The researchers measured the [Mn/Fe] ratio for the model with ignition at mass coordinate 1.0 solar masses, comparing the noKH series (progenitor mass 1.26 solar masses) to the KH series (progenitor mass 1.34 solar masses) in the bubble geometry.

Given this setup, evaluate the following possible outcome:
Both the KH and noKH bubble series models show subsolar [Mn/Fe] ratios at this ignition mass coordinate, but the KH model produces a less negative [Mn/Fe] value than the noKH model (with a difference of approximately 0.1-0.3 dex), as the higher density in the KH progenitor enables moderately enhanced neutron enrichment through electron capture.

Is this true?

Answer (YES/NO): NO